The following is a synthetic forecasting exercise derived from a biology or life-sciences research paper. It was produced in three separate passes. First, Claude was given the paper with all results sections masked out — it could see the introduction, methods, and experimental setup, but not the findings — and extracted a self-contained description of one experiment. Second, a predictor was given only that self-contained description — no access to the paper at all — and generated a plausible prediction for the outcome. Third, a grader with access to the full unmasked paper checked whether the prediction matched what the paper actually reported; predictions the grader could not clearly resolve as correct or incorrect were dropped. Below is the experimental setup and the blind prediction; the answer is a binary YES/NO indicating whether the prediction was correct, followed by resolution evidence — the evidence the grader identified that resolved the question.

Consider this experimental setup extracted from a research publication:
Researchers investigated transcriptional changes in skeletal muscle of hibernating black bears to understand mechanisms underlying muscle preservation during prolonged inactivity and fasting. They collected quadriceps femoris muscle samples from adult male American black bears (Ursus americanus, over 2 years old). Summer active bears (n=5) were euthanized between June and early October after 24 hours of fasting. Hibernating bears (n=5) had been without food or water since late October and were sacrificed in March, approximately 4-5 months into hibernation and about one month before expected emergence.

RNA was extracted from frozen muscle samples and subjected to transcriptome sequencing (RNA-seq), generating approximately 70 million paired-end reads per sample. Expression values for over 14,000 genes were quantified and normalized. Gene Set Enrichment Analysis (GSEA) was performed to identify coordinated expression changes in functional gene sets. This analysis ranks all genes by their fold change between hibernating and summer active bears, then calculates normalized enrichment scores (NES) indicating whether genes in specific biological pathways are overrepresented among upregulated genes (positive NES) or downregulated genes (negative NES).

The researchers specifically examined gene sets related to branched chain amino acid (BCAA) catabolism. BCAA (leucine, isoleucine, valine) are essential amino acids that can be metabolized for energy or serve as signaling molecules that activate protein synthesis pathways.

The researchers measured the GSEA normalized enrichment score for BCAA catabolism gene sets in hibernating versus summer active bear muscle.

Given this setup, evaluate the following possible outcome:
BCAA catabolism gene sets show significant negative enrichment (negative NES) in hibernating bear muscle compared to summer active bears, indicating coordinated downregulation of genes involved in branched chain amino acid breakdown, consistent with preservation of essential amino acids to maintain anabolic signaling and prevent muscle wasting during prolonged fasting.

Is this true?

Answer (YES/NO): YES